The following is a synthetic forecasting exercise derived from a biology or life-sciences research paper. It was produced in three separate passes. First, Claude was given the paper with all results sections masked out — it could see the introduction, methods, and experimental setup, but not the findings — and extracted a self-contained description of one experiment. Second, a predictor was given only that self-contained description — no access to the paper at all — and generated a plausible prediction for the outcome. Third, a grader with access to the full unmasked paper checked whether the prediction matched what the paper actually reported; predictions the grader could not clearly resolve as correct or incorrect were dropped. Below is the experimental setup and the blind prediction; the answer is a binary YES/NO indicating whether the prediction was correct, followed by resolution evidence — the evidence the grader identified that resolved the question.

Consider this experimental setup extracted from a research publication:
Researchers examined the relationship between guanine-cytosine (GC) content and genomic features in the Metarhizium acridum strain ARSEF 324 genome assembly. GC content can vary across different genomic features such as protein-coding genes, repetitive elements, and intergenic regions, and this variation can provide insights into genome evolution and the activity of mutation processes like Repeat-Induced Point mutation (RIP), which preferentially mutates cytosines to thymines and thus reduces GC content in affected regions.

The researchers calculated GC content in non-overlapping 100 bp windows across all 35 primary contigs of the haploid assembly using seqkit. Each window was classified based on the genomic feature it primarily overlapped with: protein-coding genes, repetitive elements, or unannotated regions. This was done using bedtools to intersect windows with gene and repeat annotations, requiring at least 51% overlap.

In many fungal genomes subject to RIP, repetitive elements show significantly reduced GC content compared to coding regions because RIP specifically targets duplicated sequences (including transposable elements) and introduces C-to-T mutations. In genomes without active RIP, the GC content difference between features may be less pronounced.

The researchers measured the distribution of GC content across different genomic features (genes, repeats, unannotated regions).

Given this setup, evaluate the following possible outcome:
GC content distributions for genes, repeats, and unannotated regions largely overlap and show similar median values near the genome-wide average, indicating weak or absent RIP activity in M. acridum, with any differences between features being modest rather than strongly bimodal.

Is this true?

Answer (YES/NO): NO